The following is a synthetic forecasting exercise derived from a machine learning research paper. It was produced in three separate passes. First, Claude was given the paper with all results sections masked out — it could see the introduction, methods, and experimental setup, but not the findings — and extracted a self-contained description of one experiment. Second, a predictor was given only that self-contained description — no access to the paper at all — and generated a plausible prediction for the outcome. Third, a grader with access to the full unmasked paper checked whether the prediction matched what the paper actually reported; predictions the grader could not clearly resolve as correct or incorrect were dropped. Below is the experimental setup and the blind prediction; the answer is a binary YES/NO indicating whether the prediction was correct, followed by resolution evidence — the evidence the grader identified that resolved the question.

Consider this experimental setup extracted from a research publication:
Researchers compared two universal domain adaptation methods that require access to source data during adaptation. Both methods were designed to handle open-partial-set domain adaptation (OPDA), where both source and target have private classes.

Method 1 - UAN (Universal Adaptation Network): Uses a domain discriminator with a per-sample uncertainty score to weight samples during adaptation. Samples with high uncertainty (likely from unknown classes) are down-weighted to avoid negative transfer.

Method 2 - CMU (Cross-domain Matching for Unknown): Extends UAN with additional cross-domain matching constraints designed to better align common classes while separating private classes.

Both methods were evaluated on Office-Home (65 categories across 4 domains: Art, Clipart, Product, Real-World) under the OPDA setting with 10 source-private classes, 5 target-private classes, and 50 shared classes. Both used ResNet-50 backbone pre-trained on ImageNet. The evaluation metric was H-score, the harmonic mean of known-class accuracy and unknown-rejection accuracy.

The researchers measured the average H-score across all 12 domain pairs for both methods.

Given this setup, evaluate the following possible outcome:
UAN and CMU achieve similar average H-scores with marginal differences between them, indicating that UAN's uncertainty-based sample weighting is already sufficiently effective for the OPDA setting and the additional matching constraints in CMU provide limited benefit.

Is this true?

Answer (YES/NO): NO